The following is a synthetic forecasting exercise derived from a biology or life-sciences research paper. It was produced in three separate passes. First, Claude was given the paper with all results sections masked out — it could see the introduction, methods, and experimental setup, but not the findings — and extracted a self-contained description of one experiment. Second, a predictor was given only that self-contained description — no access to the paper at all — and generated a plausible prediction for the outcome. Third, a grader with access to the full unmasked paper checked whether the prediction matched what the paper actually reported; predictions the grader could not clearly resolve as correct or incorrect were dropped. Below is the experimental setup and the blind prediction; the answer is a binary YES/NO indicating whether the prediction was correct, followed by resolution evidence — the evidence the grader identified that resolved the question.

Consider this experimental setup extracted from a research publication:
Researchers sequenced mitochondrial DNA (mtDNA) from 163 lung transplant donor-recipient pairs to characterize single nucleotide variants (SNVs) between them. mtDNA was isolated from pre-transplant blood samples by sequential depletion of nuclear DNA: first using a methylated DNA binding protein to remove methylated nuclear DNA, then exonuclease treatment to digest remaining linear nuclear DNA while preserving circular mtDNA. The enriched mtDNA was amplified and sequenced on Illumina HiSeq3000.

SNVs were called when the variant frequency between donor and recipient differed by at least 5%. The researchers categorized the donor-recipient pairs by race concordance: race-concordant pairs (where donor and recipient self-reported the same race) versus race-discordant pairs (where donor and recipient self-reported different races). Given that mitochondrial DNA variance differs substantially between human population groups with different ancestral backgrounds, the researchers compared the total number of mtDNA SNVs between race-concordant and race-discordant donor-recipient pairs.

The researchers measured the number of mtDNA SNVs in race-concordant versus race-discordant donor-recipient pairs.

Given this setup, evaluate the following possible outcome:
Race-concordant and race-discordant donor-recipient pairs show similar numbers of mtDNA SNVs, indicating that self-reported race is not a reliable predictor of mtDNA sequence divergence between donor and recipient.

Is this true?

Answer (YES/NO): NO